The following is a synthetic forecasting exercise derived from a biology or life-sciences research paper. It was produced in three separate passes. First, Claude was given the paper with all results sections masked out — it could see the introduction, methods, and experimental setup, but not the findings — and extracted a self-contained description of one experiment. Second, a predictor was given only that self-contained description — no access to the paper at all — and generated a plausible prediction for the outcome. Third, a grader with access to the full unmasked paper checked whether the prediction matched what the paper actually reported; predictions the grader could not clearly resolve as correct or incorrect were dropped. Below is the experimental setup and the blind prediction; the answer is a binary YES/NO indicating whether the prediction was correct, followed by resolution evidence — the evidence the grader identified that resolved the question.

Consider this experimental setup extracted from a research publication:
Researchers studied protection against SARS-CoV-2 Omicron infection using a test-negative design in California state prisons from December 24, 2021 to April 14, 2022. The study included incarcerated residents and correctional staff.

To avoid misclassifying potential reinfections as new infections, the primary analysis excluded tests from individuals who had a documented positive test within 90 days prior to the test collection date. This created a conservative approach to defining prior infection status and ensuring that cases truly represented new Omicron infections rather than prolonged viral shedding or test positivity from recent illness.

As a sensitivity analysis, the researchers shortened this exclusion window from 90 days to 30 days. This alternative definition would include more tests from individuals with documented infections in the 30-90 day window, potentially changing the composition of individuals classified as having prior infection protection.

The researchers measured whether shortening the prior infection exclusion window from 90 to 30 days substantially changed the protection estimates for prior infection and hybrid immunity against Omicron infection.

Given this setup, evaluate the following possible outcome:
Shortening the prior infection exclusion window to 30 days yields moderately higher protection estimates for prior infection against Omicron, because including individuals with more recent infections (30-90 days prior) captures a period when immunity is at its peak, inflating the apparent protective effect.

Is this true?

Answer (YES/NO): NO